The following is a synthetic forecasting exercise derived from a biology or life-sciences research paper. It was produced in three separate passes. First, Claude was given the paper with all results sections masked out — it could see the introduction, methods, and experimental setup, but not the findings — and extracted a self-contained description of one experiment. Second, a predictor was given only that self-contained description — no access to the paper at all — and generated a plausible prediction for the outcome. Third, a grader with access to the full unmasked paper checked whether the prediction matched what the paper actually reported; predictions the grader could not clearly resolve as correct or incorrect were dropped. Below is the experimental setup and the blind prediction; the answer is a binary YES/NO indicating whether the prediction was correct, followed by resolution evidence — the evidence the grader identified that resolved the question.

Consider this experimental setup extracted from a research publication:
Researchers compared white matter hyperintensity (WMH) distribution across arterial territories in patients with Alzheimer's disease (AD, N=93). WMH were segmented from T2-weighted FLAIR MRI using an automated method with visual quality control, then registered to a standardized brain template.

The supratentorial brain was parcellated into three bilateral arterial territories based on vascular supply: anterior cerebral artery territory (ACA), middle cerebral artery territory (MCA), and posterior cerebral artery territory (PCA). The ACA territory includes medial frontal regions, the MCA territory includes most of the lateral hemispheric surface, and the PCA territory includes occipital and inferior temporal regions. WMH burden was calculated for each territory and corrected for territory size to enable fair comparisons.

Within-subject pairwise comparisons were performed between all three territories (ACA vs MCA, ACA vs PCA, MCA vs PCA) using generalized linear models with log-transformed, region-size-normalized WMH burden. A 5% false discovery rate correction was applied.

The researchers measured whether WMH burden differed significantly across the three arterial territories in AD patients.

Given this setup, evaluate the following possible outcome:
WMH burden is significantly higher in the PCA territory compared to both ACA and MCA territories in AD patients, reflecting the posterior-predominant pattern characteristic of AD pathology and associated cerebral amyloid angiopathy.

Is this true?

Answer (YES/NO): NO